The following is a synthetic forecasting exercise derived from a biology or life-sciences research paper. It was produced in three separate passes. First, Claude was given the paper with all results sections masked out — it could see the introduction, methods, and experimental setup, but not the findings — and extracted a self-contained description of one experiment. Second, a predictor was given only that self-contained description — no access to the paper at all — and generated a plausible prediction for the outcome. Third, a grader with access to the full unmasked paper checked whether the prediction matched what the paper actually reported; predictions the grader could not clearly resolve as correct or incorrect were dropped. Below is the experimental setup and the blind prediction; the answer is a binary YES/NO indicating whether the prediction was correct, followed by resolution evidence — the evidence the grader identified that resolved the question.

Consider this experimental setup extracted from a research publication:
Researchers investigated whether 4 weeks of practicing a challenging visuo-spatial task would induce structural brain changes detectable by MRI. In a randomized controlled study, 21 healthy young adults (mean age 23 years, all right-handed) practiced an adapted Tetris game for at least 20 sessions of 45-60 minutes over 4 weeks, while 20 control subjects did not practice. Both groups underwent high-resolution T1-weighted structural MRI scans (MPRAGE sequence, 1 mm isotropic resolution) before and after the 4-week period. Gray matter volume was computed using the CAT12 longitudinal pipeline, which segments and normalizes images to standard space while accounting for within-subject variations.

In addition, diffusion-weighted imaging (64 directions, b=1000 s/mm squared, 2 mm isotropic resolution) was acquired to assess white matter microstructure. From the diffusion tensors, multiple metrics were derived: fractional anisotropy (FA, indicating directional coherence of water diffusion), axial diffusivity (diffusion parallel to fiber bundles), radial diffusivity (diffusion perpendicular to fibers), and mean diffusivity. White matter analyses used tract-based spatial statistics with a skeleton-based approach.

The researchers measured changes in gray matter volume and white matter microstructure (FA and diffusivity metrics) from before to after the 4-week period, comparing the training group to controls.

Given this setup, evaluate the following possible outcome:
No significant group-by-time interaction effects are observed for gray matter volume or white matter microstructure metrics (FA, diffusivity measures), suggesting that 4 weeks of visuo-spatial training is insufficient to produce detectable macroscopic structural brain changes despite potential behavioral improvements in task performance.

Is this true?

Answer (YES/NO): YES